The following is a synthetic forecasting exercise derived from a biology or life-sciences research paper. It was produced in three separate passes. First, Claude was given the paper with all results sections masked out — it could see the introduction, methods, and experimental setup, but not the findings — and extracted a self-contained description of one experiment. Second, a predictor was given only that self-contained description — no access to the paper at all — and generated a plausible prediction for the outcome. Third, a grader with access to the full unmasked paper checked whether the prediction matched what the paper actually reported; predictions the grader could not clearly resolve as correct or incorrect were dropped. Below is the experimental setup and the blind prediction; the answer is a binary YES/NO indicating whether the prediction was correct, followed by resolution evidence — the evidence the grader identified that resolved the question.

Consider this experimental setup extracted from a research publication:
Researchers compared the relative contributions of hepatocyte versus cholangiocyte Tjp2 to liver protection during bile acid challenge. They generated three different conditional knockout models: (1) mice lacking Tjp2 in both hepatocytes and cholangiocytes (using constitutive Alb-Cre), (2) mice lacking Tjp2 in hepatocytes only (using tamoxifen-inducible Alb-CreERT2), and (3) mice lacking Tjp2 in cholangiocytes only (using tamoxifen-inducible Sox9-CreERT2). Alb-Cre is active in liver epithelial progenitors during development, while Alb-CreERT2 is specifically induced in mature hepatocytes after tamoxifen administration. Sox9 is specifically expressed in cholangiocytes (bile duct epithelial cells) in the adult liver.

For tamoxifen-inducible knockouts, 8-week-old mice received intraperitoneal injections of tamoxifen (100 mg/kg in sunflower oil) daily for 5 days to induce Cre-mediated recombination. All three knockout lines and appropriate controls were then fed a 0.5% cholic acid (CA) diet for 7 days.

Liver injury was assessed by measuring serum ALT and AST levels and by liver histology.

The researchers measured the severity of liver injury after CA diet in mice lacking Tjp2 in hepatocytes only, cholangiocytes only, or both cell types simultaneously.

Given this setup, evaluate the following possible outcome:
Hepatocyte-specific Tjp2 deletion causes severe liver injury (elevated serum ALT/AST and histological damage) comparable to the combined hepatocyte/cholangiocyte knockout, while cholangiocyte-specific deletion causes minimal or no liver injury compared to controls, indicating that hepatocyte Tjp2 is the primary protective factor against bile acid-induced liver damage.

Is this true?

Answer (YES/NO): NO